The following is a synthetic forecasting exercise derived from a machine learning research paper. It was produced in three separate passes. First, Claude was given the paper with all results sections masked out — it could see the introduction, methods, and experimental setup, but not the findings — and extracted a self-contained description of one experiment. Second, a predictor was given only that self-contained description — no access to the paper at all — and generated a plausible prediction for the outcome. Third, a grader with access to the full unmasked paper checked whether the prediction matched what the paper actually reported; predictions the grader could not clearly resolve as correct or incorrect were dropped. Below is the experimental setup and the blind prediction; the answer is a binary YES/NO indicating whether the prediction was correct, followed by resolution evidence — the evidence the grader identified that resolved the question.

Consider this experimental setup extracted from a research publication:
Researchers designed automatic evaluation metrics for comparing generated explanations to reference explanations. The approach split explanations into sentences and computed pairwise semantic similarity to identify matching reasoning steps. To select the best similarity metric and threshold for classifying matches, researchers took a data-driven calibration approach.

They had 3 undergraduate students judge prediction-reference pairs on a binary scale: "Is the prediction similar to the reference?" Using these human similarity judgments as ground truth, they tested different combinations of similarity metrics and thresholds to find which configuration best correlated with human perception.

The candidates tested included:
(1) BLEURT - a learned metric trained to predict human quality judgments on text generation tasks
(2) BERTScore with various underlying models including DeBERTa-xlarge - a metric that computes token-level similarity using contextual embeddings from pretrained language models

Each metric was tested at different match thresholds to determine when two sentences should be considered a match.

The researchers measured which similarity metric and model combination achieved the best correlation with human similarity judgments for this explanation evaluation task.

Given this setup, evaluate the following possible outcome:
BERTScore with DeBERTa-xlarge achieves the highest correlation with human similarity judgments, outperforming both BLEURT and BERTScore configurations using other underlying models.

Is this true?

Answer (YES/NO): YES